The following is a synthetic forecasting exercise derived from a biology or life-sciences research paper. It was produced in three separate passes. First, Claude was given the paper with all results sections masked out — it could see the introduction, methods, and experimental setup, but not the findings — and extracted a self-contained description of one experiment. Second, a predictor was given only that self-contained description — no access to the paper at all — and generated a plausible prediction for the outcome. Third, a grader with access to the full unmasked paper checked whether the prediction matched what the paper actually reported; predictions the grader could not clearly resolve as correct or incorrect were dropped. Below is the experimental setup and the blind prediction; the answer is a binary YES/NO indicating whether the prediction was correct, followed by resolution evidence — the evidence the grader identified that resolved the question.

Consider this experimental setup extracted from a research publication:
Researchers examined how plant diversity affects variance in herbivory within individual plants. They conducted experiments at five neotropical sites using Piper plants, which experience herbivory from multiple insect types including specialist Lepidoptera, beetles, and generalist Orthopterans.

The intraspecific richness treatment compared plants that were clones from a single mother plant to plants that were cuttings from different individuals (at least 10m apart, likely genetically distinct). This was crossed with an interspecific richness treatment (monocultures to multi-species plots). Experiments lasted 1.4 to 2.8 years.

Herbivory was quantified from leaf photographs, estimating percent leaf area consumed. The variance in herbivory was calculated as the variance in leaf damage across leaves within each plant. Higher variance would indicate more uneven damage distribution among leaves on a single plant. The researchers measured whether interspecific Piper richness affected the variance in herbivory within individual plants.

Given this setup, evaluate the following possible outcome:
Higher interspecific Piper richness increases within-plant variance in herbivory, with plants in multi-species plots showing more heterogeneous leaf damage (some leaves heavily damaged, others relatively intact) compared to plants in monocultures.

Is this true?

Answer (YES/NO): NO